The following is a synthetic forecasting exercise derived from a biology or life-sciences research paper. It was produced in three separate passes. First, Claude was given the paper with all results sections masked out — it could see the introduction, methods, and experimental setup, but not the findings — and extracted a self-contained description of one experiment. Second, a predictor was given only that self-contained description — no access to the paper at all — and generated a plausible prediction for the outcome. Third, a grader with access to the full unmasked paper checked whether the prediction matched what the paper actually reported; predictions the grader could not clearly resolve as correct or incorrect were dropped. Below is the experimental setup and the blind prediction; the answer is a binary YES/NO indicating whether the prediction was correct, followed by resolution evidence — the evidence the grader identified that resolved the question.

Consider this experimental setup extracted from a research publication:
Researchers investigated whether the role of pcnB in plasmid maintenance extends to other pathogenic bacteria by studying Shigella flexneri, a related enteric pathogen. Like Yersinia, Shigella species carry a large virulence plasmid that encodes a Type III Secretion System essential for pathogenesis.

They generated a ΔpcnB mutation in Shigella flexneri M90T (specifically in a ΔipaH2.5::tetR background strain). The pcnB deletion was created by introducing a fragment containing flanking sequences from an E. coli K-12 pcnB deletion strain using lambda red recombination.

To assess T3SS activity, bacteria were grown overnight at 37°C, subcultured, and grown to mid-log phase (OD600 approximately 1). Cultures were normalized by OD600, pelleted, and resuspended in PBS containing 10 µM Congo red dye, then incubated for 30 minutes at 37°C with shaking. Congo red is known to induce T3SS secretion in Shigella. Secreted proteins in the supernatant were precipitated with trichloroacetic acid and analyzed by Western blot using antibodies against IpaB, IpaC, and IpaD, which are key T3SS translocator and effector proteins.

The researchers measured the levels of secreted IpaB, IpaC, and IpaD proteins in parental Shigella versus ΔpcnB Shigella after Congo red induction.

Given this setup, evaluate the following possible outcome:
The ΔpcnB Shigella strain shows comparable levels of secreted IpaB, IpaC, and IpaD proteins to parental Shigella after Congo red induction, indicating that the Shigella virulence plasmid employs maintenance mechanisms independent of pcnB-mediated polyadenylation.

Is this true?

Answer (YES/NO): NO